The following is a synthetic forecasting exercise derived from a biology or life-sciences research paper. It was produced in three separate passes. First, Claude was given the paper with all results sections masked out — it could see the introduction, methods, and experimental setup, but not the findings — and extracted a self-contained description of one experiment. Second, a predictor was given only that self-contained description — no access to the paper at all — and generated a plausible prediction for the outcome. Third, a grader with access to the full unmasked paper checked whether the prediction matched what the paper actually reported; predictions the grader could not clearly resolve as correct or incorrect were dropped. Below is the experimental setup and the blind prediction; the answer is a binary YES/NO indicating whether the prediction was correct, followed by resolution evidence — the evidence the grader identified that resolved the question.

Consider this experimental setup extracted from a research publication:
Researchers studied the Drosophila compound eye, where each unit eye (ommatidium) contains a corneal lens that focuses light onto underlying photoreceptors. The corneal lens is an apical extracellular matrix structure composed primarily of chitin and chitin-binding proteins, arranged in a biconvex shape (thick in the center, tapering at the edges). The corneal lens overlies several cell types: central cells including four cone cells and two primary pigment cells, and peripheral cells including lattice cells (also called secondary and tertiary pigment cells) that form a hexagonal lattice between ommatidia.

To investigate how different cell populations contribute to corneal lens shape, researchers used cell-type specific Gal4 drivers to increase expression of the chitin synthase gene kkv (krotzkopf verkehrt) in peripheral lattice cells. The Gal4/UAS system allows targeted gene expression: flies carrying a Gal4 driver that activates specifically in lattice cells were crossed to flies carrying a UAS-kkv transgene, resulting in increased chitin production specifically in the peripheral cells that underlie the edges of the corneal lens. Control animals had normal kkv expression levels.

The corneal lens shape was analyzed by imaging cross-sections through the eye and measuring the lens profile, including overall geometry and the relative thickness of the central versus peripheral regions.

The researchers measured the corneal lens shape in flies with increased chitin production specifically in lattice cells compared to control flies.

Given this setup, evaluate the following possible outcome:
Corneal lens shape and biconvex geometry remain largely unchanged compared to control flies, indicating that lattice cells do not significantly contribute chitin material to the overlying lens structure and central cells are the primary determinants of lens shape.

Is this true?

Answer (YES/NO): NO